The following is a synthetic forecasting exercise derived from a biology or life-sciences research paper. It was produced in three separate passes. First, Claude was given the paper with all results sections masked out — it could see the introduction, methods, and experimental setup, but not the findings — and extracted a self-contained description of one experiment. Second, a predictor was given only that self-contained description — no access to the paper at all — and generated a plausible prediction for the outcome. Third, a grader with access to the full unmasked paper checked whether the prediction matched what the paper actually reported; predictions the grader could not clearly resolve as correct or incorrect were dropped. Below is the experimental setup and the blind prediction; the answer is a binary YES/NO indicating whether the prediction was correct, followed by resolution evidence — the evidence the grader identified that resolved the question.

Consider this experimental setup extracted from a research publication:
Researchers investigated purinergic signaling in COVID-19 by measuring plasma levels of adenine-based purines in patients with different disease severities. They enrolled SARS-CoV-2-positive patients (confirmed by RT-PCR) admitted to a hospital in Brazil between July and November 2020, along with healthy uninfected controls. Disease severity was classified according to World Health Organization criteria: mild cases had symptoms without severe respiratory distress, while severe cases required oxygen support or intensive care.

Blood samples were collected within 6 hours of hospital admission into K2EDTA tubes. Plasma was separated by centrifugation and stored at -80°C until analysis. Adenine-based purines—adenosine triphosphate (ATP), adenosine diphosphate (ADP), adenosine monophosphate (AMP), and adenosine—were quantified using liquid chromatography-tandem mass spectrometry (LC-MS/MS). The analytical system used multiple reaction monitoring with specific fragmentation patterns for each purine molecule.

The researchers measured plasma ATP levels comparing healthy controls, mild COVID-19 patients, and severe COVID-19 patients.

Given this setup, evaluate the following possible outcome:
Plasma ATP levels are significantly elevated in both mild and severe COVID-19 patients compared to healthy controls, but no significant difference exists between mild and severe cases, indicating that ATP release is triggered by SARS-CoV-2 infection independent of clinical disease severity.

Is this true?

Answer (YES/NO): NO